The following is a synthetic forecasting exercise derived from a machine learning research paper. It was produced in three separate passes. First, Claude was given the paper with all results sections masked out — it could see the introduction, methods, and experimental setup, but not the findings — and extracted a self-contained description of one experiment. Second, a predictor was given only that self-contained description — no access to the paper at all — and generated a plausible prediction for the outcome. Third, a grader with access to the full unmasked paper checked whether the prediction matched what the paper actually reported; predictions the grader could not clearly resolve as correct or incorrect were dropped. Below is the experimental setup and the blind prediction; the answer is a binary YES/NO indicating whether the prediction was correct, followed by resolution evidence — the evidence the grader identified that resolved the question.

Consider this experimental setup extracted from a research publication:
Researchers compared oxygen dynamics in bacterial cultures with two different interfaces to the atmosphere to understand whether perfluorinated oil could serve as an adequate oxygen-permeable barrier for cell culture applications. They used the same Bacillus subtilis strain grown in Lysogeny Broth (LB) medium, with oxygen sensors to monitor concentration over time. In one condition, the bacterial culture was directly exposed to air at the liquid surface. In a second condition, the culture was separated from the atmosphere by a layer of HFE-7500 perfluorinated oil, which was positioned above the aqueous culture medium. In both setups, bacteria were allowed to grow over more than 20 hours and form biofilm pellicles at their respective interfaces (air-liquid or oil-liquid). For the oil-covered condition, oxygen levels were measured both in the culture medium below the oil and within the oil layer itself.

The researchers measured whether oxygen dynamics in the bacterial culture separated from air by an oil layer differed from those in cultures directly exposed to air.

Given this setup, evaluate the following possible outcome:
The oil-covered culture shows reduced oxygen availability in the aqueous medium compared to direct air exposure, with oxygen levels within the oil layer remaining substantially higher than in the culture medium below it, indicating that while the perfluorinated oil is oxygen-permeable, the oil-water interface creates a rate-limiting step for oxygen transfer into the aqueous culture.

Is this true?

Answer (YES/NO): NO